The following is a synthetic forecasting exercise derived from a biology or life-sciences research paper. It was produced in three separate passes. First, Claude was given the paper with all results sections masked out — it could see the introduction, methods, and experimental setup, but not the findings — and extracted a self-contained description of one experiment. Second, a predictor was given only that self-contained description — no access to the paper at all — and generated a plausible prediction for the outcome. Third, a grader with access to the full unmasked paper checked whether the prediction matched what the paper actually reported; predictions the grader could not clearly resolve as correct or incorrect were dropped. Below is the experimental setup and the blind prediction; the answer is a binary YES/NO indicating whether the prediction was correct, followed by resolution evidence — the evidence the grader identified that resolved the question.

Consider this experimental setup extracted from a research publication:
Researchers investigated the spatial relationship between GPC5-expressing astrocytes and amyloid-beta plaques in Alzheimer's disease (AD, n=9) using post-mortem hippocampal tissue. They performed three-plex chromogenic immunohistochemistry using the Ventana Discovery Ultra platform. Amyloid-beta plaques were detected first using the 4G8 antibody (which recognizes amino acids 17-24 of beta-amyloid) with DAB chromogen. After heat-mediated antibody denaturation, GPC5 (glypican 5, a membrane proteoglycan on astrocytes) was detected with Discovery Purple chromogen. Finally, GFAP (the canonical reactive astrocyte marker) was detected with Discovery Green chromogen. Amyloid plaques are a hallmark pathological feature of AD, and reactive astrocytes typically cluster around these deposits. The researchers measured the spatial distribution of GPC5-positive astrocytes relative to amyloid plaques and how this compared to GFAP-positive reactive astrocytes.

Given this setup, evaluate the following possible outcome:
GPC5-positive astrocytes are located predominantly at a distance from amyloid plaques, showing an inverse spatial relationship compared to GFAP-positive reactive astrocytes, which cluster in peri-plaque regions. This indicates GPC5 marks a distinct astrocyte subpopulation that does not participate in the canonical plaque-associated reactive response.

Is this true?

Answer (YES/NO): NO